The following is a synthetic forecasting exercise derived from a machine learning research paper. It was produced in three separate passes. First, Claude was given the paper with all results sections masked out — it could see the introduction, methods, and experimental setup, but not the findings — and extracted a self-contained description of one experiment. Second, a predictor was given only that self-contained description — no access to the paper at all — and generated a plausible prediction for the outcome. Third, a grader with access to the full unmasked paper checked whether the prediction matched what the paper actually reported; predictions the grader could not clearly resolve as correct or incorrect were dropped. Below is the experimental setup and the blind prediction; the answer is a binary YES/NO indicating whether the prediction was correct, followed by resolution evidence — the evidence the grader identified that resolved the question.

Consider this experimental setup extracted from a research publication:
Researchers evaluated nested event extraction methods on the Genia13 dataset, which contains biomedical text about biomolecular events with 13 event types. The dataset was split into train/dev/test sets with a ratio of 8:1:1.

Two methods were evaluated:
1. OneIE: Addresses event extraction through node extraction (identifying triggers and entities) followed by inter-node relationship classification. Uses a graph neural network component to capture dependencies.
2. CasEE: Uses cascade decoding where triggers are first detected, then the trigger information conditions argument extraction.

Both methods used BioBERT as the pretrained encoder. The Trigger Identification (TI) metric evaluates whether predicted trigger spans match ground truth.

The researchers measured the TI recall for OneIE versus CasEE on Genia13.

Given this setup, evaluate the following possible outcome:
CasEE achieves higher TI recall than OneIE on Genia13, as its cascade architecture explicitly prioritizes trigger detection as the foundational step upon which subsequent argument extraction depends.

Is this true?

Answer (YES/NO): YES